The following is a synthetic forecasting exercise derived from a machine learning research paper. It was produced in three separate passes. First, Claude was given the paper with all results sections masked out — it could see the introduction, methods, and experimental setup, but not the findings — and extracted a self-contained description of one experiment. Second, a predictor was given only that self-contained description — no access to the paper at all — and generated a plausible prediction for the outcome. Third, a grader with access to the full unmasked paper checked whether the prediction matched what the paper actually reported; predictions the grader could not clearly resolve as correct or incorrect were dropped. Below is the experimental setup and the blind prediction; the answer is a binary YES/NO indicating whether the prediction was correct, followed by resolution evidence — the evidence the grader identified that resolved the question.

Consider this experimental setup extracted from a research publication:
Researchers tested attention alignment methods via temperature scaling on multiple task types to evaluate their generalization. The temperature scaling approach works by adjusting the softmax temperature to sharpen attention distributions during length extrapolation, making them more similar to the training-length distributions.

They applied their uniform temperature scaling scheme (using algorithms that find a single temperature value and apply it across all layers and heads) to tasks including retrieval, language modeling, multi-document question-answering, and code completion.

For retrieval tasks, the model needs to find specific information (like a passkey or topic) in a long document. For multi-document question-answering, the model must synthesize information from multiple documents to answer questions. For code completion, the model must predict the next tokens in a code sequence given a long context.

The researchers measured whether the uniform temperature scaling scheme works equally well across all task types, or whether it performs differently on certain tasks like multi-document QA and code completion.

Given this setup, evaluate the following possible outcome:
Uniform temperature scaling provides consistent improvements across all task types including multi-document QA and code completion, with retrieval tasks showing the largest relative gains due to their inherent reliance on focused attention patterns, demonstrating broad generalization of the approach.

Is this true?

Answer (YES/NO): YES